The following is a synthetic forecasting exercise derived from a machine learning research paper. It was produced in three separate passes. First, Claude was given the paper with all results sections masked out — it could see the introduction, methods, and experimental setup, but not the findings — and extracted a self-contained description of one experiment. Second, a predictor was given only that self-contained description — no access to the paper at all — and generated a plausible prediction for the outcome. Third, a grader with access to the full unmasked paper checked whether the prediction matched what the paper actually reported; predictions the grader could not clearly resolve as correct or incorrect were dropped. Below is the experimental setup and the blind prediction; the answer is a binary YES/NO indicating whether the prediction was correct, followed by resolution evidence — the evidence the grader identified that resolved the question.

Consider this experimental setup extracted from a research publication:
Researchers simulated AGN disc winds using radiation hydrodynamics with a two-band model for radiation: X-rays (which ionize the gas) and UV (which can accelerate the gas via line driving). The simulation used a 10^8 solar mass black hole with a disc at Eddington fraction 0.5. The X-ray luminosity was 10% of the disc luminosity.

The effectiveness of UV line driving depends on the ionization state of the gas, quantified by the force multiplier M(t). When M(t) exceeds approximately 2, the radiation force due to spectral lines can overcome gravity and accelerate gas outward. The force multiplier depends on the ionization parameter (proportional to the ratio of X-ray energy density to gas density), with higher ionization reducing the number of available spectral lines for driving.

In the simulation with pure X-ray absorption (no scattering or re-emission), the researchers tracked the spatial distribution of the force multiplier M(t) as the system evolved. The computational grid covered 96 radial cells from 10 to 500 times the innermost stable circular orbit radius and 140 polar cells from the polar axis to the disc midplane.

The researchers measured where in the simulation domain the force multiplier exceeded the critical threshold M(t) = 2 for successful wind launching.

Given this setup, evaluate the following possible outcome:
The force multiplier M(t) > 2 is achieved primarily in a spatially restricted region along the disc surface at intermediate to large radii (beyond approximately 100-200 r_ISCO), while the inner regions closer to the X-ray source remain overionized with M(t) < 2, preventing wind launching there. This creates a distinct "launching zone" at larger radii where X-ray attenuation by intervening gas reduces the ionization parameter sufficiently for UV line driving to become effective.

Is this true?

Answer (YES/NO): NO